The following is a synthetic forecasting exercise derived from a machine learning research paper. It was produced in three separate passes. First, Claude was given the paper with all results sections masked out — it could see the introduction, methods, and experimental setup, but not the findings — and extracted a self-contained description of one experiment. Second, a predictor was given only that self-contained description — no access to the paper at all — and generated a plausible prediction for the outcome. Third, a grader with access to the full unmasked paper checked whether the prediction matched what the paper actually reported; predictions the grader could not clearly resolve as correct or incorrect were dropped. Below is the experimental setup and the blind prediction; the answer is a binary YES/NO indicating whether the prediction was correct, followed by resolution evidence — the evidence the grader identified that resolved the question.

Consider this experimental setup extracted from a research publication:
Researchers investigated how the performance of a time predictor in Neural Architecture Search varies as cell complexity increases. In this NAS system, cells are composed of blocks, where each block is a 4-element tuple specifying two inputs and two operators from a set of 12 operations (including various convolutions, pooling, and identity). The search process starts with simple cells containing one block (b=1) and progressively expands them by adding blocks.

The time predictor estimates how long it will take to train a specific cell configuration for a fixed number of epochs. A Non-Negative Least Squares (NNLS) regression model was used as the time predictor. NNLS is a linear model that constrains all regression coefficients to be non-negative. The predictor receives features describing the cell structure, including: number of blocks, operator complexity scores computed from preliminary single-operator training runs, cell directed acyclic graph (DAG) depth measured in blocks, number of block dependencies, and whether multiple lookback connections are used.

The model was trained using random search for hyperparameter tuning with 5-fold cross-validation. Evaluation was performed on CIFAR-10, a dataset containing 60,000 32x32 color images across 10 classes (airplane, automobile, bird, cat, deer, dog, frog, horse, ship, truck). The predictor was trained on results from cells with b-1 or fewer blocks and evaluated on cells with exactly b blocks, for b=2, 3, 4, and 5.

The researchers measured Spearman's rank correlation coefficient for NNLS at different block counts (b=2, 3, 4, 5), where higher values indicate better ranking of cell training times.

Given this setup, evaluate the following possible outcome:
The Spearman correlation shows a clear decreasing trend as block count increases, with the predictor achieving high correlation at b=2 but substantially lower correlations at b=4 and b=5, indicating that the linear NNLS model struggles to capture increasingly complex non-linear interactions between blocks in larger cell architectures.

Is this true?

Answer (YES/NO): NO